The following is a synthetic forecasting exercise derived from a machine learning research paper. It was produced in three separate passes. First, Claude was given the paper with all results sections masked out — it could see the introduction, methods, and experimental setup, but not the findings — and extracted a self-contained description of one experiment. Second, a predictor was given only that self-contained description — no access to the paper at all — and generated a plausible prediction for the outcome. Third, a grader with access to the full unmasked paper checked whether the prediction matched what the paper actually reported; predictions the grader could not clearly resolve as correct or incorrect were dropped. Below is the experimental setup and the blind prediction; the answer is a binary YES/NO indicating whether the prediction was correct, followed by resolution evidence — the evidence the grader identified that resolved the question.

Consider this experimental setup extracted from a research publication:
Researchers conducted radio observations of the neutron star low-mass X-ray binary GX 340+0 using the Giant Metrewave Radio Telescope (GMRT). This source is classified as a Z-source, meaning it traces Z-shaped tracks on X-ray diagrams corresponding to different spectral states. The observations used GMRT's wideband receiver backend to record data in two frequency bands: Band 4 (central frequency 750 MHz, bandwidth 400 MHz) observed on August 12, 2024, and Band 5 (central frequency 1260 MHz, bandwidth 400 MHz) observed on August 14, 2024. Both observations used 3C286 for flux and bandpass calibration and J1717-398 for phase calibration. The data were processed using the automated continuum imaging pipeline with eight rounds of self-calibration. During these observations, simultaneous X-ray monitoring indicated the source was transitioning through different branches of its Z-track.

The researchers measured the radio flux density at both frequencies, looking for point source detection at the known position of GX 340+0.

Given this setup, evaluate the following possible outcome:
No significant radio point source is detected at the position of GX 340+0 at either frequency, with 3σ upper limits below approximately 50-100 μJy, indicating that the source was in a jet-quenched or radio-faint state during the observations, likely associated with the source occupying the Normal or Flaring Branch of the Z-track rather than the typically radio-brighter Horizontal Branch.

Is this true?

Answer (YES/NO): NO